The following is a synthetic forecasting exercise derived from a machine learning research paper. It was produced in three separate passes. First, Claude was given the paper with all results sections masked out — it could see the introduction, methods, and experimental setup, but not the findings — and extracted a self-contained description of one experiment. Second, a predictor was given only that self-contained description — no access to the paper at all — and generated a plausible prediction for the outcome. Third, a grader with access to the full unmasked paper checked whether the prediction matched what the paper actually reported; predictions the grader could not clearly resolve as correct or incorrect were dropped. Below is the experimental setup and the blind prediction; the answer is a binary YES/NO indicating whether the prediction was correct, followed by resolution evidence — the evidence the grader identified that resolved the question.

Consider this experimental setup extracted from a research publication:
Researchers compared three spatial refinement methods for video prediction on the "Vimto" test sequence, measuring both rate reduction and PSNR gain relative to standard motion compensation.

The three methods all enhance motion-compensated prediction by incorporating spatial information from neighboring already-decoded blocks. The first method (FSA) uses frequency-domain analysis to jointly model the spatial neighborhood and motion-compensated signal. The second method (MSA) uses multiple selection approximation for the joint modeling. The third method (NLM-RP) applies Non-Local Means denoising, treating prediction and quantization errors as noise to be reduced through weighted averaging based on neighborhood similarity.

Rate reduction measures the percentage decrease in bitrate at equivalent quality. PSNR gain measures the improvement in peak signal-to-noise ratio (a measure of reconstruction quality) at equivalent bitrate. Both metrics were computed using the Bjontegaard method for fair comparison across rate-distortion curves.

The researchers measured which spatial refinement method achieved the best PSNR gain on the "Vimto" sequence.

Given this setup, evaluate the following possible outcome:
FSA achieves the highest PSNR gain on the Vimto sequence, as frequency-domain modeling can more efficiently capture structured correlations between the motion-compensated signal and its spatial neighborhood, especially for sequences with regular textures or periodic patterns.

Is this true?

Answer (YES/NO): NO